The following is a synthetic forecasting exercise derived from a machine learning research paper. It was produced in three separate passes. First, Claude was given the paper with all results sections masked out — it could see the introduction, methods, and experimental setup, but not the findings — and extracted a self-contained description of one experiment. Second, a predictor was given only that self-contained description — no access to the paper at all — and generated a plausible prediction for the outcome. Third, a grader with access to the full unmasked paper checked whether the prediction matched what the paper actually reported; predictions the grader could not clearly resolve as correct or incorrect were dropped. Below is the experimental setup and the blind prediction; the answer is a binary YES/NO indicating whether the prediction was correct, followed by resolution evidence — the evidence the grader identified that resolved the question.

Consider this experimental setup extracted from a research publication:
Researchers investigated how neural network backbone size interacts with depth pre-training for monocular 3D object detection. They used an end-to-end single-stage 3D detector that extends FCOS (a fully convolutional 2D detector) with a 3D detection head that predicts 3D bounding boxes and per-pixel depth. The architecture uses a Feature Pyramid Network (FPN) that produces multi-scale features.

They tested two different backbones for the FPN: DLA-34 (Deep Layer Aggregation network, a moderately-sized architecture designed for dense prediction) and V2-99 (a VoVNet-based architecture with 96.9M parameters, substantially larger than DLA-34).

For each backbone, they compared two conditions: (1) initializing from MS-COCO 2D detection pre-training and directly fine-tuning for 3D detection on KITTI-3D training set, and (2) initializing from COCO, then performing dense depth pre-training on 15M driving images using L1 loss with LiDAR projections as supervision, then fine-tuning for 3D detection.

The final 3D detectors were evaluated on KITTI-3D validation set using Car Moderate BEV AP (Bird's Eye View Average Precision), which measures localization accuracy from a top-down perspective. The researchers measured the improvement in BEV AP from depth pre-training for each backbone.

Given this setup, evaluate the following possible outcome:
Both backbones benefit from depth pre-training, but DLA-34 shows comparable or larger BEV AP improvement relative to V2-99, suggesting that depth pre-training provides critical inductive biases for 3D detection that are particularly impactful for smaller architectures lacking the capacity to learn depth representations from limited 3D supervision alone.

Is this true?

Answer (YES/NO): NO